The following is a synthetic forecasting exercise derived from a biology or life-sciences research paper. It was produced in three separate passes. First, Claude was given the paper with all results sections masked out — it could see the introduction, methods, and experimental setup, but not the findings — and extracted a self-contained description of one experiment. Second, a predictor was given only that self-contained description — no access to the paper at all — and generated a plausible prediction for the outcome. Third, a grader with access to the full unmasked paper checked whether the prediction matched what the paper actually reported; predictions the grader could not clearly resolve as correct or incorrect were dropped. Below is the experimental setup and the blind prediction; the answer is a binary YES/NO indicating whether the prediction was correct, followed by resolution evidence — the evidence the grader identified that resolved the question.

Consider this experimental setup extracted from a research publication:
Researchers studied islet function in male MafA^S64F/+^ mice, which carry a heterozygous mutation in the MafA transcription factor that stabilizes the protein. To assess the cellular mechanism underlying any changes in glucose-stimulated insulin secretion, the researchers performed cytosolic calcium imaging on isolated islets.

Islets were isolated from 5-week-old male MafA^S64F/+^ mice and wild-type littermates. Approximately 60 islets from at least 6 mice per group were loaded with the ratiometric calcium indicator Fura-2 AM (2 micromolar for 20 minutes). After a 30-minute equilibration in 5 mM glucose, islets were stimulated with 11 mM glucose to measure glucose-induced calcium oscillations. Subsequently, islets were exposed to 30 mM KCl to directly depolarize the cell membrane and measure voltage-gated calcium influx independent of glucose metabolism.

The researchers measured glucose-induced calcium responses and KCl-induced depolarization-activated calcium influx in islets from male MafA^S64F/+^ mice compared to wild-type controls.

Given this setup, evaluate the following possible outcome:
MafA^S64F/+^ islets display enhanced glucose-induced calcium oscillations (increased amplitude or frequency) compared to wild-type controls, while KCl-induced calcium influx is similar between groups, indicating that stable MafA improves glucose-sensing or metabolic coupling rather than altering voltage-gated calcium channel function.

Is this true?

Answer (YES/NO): NO